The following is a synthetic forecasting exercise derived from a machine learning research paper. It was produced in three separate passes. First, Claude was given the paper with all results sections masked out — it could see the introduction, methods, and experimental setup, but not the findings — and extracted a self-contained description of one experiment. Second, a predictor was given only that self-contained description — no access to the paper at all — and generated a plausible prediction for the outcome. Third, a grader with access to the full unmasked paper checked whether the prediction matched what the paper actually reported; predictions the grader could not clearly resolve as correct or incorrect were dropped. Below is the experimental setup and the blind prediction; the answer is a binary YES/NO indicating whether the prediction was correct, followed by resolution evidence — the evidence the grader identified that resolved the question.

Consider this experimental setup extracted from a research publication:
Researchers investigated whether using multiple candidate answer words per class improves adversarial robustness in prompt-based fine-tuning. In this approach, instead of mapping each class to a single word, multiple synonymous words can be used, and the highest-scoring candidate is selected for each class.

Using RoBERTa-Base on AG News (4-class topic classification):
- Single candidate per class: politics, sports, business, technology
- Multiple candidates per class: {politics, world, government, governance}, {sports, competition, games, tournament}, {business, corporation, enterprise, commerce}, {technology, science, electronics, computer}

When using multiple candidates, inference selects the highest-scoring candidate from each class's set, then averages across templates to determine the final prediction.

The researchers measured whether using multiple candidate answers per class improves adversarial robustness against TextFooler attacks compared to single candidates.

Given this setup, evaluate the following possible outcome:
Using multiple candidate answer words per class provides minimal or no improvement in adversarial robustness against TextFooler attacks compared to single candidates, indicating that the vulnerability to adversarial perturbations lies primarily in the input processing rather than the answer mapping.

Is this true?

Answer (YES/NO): NO